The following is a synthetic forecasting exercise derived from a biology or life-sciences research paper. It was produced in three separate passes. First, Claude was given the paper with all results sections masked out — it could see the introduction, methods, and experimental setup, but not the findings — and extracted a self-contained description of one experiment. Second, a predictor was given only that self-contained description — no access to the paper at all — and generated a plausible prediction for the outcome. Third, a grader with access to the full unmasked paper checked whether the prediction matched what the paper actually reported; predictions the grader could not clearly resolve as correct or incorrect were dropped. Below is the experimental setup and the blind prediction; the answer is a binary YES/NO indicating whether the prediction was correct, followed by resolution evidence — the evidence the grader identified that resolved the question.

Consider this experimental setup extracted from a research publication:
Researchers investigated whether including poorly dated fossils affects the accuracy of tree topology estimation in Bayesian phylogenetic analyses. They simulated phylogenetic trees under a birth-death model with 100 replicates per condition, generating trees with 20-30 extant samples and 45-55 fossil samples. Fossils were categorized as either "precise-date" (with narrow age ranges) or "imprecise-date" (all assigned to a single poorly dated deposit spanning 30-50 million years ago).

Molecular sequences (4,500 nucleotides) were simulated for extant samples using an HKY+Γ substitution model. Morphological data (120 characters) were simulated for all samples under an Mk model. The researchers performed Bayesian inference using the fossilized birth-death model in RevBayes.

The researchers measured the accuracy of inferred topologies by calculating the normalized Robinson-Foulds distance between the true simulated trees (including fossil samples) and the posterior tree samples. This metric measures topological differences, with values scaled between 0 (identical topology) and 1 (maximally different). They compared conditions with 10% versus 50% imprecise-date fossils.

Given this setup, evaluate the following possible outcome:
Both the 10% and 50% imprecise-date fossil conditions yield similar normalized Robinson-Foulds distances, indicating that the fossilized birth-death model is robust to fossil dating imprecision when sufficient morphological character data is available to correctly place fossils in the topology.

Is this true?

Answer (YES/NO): NO